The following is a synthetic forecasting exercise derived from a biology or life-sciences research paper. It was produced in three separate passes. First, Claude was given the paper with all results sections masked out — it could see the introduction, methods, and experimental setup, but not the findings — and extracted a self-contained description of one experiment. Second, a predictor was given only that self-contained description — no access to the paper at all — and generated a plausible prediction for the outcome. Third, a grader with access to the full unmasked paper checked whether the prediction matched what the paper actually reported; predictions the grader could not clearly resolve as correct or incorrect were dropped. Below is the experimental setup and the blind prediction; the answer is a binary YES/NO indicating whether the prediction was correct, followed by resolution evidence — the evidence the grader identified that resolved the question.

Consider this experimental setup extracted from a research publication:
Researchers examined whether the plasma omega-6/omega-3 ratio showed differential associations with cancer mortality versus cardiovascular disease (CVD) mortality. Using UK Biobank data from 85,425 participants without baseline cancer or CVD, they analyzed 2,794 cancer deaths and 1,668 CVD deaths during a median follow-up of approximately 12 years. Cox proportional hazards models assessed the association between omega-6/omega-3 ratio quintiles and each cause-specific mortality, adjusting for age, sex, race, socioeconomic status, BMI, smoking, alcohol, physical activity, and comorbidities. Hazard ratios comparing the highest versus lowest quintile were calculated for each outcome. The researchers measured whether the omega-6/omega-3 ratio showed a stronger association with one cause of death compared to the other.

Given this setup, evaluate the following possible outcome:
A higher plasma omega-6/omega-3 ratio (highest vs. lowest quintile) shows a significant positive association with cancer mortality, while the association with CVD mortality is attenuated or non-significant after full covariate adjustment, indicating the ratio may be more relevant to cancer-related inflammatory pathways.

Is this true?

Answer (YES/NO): NO